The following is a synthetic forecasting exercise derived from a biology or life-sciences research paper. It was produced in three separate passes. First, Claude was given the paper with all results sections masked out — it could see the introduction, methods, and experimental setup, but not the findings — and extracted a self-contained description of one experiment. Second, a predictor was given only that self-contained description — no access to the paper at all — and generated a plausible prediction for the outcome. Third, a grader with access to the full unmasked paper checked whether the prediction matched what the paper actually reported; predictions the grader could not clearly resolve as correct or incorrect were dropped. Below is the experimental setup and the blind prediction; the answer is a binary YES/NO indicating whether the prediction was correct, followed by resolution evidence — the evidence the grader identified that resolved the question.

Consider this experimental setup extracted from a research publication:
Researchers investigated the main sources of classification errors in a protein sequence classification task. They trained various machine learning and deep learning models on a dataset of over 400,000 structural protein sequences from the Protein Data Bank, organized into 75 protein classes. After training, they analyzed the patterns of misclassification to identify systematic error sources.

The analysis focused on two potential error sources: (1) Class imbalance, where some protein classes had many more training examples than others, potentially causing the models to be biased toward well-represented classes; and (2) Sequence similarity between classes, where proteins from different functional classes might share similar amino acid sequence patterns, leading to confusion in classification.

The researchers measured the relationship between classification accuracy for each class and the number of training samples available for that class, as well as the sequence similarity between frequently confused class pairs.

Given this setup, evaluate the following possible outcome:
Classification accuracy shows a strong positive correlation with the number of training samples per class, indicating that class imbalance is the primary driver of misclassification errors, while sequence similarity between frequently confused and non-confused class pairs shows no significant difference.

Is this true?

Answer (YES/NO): NO